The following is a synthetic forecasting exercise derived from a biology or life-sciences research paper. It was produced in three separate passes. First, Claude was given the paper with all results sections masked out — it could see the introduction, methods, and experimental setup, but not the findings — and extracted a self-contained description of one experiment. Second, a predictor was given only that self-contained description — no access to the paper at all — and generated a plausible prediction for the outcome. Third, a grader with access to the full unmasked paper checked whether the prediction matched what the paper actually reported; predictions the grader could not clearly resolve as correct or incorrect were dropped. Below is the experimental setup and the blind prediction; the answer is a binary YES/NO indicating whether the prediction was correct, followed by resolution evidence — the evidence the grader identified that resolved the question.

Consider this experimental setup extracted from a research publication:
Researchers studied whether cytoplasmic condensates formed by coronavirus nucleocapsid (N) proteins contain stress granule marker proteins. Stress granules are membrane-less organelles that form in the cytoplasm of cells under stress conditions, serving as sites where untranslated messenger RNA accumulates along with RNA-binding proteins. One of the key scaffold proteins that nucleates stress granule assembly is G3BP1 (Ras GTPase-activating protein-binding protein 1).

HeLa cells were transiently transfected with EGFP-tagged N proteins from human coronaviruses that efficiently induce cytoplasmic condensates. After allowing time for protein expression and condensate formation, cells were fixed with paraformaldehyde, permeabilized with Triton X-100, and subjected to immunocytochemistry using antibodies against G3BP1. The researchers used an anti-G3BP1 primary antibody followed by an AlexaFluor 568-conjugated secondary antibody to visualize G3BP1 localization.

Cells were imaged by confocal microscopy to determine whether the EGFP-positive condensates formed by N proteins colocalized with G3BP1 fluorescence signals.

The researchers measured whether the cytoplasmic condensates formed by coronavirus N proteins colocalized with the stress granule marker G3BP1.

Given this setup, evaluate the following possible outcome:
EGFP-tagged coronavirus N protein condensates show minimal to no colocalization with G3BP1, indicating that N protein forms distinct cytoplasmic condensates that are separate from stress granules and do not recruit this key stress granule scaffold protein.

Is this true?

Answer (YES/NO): NO